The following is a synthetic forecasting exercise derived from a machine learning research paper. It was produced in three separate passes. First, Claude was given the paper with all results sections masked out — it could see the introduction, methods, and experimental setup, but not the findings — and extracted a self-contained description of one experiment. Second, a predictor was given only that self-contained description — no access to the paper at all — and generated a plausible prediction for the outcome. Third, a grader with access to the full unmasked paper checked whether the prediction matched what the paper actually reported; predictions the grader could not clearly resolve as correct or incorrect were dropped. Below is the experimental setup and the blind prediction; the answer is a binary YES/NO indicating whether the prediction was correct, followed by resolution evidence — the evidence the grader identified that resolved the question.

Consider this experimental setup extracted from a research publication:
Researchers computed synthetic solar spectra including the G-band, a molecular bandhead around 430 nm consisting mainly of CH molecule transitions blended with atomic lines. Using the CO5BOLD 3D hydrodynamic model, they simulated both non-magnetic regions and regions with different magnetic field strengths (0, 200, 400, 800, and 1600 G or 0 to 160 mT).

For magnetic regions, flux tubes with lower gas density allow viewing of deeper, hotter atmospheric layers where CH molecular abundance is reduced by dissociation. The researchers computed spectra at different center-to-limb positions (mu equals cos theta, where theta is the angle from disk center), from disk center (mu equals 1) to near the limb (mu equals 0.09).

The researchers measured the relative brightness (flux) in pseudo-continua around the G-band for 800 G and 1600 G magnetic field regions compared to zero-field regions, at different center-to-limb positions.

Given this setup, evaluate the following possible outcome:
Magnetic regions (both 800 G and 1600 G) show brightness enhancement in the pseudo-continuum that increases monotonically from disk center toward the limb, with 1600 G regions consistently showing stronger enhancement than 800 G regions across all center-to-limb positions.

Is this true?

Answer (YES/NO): NO